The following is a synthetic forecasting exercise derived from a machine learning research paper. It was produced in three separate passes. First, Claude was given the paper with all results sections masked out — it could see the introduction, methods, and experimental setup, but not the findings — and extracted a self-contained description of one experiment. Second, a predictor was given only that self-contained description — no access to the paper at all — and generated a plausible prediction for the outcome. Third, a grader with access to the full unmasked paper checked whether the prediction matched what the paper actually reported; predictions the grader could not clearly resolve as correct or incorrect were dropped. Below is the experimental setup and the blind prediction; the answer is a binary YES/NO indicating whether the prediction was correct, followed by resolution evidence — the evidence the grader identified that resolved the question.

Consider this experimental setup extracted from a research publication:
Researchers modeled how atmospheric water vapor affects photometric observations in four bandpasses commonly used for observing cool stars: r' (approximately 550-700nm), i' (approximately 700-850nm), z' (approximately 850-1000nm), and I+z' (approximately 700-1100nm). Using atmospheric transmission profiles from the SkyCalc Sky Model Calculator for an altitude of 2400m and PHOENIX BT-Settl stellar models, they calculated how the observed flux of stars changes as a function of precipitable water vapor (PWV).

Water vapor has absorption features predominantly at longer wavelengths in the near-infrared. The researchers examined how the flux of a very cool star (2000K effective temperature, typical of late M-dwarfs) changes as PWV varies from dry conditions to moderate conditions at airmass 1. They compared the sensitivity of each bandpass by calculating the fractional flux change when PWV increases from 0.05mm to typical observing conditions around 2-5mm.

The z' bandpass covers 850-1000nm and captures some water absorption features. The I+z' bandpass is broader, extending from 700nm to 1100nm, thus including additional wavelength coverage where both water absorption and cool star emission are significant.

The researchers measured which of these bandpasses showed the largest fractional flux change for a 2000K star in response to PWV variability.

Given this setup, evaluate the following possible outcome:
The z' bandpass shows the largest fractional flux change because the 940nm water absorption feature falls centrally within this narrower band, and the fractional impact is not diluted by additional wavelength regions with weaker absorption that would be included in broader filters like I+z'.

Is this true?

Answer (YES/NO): NO